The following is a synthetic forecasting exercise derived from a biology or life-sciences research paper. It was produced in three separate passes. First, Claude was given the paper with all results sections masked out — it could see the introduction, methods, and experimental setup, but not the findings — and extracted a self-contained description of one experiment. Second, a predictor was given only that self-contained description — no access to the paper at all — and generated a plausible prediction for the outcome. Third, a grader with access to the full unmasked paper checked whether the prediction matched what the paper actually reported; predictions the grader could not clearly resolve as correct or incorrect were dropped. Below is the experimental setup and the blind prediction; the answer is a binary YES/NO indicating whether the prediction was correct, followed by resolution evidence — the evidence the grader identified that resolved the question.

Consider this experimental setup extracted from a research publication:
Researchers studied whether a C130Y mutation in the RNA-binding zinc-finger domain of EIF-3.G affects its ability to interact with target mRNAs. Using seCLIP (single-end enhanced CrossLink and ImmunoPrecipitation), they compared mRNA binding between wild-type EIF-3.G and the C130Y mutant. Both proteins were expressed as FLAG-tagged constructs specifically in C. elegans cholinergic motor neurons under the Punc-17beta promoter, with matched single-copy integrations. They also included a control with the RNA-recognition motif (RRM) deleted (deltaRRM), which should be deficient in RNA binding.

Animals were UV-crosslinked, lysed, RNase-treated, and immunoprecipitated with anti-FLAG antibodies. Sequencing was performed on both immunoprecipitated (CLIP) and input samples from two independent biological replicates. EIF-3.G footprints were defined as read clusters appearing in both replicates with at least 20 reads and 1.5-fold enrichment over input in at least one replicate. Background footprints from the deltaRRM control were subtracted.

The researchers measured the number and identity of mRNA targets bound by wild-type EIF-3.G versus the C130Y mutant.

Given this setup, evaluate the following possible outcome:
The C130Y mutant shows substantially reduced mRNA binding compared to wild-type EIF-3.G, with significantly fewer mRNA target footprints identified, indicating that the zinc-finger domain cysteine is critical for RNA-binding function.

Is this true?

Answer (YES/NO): NO